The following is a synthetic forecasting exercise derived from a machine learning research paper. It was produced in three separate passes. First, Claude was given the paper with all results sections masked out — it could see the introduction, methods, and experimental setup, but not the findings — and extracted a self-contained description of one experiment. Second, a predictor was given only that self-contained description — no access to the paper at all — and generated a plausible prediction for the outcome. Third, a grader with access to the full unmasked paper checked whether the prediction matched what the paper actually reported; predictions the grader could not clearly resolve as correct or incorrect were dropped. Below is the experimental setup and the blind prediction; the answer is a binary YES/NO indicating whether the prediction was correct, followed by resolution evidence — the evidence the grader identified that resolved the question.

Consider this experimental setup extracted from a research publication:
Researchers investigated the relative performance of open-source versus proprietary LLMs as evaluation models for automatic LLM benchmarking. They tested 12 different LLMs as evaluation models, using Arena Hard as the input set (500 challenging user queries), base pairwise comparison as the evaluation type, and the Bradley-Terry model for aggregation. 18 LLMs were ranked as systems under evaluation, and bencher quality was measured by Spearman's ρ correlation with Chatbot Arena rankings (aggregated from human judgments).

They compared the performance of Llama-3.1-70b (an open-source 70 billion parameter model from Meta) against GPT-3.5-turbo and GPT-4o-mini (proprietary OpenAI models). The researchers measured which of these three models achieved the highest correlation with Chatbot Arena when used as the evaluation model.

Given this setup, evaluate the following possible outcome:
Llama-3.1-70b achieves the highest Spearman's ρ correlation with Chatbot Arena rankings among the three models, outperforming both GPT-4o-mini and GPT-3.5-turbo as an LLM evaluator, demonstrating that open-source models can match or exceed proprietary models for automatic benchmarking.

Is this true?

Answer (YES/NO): YES